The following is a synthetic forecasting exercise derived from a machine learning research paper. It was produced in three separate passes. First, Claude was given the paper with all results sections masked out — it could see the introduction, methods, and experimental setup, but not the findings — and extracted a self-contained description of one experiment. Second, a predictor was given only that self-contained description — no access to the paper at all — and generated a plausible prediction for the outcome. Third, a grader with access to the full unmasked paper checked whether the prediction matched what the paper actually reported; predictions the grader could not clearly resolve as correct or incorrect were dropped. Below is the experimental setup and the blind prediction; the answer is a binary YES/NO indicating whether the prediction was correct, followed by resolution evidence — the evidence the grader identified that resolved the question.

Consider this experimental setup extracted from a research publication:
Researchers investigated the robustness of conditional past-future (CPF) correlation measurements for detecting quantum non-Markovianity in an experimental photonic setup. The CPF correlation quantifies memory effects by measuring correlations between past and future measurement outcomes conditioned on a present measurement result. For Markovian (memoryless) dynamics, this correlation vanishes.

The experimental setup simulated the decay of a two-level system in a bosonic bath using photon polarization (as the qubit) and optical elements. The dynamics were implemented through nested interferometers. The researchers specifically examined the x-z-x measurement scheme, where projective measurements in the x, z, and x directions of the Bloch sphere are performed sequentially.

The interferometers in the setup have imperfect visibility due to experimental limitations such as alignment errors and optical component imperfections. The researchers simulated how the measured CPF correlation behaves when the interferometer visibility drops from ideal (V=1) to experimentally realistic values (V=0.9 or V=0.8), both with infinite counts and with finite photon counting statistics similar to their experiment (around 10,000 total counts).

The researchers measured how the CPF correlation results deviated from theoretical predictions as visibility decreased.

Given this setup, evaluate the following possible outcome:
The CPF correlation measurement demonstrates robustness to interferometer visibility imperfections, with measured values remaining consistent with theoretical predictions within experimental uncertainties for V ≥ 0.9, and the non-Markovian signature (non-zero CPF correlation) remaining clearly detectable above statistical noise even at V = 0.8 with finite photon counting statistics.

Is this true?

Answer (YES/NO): NO